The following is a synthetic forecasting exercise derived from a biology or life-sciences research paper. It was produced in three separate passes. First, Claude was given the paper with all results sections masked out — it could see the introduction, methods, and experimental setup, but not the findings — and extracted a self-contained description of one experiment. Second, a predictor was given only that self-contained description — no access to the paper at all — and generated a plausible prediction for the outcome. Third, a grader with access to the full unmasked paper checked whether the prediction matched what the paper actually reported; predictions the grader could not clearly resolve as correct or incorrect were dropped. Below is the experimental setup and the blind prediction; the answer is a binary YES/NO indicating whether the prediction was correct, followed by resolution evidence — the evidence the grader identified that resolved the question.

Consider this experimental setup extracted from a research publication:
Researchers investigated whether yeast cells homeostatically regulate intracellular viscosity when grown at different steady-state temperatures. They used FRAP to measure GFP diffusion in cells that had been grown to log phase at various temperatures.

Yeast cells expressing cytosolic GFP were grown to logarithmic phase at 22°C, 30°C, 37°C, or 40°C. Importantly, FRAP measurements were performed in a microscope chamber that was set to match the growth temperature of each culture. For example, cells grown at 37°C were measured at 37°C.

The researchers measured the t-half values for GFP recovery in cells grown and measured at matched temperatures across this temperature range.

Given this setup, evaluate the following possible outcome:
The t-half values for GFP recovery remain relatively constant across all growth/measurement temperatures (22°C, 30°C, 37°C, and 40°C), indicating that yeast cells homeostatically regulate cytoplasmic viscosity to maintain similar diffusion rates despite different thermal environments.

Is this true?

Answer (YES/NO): YES